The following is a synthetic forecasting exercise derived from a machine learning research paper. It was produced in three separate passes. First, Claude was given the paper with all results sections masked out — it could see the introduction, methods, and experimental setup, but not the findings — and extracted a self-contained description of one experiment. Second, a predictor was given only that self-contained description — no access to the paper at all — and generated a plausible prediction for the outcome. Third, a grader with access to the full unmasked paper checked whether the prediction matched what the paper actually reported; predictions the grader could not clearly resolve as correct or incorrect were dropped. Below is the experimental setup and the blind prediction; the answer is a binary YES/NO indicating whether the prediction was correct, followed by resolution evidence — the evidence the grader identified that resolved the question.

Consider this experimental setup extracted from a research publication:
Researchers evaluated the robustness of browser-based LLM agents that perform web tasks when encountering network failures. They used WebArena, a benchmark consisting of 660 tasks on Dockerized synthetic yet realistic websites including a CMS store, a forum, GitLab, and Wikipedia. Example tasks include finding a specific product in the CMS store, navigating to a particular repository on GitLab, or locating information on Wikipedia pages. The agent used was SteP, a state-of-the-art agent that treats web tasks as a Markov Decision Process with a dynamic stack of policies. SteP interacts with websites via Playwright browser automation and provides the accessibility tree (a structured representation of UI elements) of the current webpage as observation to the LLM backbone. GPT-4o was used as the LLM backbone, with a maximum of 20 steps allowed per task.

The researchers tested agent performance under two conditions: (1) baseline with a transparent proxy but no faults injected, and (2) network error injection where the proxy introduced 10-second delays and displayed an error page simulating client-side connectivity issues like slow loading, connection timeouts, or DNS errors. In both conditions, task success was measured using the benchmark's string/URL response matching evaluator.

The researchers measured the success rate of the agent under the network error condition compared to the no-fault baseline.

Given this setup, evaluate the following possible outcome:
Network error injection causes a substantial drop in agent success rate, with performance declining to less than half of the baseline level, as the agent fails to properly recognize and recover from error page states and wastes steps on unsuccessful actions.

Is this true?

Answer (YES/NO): NO